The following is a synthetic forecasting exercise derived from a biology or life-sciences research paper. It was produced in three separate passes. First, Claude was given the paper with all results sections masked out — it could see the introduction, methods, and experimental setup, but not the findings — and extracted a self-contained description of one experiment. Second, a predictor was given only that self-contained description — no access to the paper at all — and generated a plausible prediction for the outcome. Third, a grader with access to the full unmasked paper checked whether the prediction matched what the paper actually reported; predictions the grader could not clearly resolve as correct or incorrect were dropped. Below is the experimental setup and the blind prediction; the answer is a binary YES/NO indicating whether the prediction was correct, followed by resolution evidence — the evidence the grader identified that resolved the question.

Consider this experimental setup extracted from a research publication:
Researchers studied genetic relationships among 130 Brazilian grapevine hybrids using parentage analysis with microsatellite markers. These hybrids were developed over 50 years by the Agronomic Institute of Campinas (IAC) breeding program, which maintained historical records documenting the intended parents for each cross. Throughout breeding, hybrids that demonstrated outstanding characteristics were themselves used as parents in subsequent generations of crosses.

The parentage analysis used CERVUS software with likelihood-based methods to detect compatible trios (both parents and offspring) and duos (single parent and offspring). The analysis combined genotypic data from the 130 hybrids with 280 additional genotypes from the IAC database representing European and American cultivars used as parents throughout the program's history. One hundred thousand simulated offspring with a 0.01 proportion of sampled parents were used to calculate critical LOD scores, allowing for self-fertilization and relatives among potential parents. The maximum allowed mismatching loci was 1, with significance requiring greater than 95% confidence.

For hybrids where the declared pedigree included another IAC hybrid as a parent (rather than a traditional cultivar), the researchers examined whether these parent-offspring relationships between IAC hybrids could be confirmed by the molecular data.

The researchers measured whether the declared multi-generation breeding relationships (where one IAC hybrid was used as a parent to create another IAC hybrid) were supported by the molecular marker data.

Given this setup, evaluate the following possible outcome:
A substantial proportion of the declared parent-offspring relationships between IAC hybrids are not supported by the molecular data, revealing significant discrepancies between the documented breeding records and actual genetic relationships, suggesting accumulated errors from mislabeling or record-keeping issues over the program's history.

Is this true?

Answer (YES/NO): YES